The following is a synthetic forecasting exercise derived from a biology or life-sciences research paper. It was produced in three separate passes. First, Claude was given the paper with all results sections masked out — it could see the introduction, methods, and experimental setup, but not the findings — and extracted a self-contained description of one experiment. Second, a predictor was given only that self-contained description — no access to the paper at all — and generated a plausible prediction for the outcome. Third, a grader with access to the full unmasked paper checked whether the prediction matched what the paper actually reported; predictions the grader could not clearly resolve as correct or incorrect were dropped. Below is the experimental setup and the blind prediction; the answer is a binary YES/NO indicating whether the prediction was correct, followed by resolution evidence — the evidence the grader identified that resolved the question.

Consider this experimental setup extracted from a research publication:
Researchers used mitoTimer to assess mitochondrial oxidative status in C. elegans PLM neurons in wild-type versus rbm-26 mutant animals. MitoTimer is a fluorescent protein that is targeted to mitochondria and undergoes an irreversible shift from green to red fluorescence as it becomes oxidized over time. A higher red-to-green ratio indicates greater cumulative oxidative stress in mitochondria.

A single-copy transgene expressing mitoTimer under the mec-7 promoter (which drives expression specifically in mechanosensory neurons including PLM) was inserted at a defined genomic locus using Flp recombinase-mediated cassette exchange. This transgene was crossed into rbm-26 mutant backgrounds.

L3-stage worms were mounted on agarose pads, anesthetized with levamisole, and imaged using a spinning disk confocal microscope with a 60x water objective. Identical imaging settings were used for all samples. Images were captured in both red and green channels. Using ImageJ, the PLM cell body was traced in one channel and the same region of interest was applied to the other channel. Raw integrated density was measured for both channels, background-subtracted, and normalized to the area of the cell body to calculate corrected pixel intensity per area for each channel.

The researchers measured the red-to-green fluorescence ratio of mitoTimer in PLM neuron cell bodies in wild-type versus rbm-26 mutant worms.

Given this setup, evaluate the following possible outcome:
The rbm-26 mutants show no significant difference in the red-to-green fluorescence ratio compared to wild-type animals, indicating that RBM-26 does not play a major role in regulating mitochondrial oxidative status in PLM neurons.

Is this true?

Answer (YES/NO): NO